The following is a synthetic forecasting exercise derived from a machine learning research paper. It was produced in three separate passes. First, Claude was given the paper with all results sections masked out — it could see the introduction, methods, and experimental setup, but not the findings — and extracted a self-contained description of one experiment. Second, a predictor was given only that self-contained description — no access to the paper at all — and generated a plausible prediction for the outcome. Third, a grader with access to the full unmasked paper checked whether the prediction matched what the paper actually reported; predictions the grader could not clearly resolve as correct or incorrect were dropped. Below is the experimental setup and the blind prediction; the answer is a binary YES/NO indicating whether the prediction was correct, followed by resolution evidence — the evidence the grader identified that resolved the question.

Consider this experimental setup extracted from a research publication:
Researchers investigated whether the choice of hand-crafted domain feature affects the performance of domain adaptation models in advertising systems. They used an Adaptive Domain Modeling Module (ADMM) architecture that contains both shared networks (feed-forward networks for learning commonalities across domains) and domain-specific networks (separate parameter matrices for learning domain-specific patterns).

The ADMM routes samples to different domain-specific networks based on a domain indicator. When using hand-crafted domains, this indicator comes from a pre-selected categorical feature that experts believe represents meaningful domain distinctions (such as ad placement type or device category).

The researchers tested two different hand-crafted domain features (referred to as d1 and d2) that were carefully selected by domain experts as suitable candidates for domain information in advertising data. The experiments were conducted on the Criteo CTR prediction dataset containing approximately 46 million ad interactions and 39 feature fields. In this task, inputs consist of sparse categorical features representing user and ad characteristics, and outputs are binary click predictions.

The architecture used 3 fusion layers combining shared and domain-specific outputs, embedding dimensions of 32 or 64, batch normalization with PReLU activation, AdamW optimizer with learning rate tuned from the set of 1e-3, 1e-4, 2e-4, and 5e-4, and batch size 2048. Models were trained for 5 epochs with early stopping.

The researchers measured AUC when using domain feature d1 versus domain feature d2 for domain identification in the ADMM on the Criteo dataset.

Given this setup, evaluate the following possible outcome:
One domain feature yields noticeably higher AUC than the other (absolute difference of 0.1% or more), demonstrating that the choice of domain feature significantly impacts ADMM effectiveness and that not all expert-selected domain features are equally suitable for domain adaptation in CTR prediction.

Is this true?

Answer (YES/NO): YES